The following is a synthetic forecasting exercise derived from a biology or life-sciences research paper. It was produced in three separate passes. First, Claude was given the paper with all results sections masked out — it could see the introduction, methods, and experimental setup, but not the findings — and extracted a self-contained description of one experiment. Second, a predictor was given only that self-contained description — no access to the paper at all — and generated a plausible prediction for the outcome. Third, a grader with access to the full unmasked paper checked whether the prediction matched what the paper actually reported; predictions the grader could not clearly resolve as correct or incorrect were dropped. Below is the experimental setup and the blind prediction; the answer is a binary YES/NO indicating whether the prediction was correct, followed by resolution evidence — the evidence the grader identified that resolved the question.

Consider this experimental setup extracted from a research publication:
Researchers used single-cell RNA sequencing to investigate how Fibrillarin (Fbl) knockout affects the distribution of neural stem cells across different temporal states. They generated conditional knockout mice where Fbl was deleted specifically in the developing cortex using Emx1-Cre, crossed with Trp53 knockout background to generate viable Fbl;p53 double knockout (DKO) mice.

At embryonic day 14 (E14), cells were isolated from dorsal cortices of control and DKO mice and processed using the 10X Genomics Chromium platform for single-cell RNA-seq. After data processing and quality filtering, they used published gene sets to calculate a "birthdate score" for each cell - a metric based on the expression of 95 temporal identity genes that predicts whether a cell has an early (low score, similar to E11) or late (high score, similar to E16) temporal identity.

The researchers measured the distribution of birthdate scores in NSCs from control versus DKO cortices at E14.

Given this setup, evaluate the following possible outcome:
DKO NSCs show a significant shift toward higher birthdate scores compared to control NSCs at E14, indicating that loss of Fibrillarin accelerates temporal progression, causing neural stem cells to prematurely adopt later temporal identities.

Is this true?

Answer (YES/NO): NO